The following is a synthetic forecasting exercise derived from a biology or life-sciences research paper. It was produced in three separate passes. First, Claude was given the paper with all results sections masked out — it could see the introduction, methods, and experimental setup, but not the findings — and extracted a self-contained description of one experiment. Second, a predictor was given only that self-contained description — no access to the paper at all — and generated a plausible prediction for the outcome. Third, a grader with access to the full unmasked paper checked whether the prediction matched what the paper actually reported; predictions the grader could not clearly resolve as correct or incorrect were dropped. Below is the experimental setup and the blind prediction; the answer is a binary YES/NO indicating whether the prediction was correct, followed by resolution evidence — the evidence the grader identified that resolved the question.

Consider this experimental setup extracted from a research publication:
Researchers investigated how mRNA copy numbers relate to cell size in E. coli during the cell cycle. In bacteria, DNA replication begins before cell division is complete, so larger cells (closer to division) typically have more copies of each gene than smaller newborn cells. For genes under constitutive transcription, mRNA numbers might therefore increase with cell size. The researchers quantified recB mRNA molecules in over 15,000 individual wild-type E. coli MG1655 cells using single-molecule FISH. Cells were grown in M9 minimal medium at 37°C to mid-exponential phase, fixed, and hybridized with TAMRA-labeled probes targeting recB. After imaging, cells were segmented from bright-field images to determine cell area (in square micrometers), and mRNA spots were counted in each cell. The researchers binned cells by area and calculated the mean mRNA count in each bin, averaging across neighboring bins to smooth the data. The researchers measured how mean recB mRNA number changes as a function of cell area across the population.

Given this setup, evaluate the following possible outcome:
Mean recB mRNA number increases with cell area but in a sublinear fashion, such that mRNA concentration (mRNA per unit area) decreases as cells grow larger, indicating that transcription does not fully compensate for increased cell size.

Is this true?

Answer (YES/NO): NO